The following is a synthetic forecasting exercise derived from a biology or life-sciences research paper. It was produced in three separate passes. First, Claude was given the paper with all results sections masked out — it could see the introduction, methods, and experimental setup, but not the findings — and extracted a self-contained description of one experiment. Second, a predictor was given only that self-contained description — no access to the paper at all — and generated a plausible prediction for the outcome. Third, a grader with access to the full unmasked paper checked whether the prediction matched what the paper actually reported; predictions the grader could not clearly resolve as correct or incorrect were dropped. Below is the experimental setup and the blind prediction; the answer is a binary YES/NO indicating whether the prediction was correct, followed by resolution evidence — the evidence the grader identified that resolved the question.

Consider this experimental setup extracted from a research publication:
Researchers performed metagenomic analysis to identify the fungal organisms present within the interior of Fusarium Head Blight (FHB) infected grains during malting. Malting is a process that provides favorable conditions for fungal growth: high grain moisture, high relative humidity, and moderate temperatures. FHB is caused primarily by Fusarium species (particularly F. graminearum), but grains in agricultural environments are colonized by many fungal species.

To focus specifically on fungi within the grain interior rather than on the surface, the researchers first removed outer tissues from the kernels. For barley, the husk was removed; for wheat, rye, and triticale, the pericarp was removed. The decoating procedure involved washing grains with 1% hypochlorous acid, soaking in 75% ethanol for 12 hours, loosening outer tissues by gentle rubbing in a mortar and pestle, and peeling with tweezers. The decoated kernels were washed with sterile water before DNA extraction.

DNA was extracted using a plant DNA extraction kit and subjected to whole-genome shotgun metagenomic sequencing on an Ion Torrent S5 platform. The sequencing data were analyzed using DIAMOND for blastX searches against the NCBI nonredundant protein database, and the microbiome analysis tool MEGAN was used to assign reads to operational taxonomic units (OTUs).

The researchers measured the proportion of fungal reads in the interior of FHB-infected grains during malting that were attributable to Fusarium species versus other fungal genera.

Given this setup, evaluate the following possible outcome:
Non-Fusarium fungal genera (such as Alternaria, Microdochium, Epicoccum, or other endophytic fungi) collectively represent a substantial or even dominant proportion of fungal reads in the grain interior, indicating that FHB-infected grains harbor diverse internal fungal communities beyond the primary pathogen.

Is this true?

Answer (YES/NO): NO